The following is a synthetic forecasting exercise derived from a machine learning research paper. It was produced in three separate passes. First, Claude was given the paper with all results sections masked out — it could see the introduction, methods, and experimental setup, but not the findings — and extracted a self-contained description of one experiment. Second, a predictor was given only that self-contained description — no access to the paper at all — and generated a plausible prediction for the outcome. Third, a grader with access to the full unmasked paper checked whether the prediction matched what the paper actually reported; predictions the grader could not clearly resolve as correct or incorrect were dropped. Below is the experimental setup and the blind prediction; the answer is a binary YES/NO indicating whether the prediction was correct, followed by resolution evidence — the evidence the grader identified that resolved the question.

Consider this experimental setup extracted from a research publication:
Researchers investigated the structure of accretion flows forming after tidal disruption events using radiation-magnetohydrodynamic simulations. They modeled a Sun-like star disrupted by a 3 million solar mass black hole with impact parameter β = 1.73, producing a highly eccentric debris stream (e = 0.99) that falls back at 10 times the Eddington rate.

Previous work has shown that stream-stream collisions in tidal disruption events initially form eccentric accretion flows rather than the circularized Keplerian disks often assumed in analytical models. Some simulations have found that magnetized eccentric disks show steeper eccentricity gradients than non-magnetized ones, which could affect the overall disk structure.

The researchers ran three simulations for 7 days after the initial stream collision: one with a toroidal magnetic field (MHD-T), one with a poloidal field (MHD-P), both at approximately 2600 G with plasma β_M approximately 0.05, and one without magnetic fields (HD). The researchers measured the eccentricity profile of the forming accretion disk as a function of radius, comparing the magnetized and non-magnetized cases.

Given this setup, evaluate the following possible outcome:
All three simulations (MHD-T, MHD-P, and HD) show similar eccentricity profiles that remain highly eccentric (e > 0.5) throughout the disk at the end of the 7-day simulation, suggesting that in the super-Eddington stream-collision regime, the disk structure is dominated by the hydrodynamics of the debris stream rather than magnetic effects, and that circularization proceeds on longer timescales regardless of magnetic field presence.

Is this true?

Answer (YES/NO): NO